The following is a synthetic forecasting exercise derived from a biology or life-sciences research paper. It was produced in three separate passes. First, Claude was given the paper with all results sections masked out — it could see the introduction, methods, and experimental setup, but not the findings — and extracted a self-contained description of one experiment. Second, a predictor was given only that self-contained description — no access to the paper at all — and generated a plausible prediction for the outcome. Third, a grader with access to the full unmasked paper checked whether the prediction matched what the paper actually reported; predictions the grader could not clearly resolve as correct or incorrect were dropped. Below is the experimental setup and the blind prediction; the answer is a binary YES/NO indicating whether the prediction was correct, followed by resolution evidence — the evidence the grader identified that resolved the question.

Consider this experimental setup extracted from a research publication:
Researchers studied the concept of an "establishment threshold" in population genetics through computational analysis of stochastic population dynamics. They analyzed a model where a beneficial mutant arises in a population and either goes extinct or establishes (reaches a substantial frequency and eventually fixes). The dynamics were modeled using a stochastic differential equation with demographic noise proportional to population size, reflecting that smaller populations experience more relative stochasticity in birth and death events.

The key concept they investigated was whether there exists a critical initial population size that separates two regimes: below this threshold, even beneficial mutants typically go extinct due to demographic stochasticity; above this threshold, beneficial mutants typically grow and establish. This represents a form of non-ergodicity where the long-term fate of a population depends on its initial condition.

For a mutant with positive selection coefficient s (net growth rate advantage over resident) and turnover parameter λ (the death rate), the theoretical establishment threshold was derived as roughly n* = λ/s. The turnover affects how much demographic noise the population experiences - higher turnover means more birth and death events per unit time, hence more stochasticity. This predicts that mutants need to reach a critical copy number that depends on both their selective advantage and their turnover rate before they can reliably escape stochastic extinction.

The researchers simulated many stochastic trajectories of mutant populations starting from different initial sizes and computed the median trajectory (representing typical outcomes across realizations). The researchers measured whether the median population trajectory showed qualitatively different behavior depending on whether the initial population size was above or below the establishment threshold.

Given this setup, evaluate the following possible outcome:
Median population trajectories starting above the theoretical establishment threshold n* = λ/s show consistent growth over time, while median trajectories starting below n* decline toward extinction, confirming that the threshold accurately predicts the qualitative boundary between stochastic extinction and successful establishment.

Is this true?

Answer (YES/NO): YES